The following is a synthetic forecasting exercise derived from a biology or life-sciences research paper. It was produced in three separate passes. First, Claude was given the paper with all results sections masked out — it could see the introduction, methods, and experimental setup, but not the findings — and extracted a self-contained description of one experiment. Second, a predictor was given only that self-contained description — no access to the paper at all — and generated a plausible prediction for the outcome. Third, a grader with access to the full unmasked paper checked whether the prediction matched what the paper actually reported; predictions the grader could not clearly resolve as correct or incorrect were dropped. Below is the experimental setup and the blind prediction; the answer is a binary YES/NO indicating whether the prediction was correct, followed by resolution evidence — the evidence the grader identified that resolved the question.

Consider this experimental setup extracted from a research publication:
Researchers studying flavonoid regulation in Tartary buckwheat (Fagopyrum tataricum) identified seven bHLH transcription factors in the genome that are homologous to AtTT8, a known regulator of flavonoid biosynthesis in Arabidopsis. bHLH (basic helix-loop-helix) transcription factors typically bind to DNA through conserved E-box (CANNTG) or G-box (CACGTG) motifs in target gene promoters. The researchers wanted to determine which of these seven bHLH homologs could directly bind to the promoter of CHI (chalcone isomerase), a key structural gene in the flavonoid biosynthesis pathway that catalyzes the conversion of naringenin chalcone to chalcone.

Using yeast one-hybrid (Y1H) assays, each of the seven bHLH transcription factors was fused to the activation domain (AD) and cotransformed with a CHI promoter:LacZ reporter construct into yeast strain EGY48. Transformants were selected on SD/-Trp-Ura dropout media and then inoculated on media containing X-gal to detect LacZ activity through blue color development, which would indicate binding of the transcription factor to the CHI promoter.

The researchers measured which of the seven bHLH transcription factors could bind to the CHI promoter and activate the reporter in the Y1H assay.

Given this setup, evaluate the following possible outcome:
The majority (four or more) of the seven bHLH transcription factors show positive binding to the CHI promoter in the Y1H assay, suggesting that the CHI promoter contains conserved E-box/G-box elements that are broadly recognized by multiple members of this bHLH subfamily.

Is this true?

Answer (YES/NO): NO